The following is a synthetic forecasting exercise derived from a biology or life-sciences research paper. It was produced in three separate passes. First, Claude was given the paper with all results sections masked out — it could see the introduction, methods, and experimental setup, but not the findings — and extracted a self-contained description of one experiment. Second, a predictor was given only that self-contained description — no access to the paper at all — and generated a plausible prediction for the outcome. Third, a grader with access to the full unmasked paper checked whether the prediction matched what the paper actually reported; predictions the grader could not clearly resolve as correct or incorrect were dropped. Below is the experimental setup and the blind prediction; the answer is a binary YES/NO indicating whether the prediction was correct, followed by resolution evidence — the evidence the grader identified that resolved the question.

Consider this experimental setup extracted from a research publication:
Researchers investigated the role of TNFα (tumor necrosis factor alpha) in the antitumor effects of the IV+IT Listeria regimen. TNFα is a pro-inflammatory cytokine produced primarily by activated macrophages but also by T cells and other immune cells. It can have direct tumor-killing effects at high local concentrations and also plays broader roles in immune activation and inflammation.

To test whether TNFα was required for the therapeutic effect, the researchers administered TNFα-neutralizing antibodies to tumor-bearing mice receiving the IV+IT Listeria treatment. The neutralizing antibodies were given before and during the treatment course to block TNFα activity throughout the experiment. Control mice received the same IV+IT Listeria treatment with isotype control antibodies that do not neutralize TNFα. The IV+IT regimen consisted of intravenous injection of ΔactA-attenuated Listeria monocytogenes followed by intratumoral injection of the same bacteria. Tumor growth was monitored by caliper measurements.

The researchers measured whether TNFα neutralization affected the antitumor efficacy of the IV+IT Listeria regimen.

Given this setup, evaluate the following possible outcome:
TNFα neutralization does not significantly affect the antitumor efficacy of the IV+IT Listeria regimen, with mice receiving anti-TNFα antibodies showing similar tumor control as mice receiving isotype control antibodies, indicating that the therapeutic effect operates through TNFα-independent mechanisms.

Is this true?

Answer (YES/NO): NO